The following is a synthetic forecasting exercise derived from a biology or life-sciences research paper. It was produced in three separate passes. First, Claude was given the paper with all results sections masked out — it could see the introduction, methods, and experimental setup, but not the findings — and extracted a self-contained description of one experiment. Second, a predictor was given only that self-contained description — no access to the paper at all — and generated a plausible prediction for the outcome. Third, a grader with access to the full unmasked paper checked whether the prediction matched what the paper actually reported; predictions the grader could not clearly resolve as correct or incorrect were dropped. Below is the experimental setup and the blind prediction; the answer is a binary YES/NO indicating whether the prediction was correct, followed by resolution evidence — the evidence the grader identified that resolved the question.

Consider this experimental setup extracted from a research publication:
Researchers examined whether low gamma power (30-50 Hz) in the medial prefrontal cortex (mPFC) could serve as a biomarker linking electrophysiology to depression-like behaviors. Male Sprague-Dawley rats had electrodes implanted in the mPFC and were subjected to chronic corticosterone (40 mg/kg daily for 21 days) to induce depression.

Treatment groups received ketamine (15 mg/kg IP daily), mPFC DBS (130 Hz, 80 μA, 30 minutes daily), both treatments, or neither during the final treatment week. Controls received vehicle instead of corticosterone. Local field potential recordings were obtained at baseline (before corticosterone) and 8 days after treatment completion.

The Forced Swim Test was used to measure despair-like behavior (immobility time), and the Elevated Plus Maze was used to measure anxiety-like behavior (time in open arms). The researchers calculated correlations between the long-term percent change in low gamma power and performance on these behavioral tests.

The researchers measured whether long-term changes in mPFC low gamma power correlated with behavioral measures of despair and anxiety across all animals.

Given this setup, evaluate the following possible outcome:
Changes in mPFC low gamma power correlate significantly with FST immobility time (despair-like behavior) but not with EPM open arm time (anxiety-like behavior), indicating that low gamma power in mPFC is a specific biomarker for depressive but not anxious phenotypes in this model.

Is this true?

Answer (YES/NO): NO